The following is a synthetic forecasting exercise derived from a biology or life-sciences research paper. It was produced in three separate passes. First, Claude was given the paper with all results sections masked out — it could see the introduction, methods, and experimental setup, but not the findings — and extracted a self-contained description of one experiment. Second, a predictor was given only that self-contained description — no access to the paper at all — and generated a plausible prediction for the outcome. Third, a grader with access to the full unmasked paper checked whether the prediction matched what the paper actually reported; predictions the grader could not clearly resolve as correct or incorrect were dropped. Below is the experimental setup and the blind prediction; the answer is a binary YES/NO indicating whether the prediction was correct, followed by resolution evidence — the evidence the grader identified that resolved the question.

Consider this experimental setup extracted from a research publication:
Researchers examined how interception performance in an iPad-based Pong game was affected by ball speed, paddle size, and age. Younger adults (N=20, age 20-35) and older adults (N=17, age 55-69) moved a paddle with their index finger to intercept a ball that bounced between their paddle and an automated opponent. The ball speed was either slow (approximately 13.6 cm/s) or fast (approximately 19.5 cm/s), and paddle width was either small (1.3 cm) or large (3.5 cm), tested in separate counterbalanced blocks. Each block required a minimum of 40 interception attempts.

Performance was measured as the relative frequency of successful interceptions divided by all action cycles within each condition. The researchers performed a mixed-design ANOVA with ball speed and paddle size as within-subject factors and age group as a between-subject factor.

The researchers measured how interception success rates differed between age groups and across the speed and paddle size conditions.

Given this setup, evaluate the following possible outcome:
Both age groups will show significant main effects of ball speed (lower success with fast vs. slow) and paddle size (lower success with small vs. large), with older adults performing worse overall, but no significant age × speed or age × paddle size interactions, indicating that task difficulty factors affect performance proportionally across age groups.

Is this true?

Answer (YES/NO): NO